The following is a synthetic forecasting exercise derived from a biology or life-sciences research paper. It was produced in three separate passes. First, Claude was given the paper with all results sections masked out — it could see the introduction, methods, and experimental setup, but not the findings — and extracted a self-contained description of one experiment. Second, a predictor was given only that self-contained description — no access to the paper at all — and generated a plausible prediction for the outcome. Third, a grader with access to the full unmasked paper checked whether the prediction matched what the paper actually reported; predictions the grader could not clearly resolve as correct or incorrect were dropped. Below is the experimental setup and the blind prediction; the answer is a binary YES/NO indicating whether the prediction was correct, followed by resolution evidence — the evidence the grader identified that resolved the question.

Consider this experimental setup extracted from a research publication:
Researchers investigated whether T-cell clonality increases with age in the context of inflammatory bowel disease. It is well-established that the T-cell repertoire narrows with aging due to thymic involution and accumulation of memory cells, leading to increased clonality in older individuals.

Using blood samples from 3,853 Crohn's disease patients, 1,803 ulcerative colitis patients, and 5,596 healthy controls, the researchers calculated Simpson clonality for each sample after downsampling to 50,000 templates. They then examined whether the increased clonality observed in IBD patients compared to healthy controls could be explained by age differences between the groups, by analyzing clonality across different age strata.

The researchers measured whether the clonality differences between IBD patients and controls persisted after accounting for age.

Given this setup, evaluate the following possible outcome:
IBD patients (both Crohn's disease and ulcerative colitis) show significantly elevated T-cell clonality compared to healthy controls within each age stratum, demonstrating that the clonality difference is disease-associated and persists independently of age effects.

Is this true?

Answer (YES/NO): NO